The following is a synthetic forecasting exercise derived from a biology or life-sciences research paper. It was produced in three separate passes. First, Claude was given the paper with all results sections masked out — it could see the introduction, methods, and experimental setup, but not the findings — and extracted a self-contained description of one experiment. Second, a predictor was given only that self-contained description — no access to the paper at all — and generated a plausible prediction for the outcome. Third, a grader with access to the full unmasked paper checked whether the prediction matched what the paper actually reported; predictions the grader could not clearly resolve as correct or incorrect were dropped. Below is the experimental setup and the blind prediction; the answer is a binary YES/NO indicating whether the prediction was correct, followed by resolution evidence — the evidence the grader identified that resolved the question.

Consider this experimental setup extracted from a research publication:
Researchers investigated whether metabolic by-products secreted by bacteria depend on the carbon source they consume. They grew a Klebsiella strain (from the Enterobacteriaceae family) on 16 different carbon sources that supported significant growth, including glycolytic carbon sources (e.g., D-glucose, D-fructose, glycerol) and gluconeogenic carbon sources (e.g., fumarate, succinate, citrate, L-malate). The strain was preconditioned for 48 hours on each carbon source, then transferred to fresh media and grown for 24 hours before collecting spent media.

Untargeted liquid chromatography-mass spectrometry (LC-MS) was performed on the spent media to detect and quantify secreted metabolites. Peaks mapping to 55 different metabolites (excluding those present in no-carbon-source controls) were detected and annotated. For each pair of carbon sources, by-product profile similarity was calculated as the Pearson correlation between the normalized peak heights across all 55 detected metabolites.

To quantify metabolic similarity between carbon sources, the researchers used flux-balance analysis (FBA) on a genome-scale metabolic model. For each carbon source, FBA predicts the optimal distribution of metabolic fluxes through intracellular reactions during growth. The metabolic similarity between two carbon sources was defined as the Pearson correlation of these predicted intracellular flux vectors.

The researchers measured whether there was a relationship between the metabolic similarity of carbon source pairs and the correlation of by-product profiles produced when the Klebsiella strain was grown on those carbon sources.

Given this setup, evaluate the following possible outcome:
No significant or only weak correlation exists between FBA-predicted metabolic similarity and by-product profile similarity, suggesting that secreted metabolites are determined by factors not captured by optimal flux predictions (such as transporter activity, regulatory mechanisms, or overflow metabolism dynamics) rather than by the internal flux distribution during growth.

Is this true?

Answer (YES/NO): NO